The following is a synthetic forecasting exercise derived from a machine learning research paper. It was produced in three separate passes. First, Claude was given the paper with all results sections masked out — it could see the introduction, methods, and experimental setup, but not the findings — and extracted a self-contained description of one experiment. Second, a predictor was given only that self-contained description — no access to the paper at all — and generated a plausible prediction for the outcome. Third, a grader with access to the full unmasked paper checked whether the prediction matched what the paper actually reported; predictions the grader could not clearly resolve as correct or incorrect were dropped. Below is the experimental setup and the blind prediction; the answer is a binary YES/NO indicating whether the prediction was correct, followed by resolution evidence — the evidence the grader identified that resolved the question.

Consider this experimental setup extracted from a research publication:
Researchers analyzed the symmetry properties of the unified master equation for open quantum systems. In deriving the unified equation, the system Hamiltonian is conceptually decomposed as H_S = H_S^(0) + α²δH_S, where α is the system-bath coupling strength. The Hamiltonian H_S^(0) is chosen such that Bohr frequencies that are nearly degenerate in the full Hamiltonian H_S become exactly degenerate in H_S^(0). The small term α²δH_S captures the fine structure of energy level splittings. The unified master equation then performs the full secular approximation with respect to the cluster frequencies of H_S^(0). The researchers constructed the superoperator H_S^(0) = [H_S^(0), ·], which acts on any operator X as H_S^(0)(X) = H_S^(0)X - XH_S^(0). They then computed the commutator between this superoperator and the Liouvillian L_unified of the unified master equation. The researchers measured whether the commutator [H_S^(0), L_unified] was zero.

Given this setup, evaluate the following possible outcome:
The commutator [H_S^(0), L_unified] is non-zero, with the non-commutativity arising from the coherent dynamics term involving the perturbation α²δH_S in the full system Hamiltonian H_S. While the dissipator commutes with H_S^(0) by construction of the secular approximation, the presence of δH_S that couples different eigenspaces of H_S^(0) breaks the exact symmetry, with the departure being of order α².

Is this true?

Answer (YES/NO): NO